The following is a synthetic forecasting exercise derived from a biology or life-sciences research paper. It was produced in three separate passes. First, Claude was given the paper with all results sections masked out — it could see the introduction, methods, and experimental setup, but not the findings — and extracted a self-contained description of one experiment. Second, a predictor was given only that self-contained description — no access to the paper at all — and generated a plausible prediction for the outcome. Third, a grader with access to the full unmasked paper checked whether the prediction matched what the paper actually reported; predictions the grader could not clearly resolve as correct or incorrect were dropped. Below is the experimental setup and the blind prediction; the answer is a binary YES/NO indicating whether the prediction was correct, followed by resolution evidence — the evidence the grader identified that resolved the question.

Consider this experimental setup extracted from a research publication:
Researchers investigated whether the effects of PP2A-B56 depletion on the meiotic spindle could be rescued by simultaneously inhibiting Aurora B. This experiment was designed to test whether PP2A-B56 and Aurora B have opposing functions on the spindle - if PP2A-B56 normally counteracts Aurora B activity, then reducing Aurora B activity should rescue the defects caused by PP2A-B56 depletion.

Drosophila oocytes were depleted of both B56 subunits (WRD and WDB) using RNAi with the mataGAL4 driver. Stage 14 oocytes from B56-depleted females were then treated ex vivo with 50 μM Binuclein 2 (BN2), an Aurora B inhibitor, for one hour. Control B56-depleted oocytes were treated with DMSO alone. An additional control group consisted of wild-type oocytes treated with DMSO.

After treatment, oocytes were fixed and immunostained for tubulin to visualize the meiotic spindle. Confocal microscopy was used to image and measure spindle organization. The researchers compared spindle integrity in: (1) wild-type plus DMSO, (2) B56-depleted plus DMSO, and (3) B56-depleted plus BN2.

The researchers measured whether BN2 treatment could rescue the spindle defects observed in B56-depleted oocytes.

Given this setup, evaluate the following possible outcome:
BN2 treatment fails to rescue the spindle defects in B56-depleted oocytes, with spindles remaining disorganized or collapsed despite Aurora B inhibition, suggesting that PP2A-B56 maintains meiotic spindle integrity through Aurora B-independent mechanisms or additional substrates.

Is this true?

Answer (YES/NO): NO